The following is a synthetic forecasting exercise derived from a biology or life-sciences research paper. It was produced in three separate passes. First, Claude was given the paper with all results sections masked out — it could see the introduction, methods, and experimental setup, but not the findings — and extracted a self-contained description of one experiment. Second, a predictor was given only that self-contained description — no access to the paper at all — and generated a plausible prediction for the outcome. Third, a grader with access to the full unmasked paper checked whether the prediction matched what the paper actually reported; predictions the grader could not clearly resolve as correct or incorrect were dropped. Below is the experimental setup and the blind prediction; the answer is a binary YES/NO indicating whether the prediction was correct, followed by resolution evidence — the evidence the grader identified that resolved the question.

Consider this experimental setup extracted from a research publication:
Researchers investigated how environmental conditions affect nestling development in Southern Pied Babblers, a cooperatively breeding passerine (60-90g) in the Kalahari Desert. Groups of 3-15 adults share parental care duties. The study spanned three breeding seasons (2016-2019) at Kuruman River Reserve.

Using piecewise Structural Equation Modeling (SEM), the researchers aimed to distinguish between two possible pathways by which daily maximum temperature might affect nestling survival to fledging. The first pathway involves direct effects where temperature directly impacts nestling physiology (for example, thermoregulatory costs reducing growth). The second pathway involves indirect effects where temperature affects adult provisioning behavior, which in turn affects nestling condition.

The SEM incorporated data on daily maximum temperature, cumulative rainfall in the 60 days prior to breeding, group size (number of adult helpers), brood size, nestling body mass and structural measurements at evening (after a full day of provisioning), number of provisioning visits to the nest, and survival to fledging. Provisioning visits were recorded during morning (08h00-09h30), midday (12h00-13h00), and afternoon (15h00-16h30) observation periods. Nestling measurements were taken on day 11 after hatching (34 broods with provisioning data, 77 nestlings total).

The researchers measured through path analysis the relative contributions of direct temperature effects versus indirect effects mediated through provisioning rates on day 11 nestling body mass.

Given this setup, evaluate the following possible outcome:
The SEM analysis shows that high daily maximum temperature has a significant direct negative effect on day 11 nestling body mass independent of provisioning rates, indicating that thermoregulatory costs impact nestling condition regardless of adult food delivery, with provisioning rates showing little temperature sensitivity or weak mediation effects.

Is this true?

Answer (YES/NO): NO